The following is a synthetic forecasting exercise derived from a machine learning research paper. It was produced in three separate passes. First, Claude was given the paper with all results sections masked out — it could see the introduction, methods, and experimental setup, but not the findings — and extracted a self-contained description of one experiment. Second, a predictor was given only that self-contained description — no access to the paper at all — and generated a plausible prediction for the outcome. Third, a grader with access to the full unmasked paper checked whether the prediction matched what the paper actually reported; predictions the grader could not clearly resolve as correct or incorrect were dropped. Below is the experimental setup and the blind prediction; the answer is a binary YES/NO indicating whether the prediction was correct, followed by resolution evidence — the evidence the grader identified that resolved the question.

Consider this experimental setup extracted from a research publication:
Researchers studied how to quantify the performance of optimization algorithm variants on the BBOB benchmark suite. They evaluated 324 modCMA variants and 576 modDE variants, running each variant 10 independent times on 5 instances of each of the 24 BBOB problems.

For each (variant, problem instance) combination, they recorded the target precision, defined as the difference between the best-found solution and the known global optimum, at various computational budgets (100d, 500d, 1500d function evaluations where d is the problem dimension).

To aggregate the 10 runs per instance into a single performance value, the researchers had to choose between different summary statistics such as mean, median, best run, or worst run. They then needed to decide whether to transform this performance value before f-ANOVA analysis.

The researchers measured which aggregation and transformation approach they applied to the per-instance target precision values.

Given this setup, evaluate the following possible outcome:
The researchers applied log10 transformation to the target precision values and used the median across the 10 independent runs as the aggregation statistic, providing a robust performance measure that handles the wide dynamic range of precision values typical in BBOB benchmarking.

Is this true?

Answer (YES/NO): NO